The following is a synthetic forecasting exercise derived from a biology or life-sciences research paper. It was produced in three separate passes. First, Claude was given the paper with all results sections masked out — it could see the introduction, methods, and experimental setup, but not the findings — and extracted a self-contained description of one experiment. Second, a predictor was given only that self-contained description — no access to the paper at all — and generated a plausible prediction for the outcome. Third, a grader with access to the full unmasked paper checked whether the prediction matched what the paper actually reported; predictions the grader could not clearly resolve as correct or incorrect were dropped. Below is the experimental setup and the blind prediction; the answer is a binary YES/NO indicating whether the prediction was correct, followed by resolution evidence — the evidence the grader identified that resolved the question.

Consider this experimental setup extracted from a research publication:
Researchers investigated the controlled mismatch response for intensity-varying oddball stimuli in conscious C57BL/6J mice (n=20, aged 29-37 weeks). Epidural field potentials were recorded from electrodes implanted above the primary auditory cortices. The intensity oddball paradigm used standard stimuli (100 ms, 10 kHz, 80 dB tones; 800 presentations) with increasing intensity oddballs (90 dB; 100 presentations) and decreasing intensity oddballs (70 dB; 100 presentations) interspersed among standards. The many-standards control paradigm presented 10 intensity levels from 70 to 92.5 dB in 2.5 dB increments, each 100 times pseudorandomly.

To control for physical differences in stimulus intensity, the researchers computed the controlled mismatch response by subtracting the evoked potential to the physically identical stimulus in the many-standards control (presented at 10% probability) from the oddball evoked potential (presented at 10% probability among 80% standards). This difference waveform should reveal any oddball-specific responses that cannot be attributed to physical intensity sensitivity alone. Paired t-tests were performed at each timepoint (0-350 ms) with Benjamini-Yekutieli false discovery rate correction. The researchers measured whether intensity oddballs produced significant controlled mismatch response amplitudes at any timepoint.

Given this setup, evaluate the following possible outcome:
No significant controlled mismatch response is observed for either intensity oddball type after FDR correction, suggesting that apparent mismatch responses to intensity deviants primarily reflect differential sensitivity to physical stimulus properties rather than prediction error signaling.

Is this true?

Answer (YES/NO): YES